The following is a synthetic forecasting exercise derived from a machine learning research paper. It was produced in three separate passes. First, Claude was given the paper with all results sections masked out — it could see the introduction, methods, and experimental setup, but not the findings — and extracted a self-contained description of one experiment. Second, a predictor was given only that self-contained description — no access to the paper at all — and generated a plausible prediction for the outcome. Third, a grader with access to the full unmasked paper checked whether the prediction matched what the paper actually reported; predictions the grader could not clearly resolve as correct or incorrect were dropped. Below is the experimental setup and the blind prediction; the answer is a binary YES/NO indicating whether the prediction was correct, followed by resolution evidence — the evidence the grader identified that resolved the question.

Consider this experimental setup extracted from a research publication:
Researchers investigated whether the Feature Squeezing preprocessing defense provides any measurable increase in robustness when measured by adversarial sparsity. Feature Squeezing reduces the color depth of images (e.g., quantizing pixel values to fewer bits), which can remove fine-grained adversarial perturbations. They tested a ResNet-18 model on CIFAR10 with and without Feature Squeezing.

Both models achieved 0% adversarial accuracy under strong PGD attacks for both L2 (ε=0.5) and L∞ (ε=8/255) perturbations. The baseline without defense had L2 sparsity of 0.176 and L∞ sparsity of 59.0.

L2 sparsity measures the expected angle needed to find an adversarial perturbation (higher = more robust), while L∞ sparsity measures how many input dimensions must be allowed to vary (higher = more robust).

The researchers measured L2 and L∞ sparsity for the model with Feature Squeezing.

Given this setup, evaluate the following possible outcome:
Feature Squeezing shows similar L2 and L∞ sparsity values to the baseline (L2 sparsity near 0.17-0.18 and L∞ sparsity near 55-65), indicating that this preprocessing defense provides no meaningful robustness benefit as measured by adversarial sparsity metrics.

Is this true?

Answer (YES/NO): YES